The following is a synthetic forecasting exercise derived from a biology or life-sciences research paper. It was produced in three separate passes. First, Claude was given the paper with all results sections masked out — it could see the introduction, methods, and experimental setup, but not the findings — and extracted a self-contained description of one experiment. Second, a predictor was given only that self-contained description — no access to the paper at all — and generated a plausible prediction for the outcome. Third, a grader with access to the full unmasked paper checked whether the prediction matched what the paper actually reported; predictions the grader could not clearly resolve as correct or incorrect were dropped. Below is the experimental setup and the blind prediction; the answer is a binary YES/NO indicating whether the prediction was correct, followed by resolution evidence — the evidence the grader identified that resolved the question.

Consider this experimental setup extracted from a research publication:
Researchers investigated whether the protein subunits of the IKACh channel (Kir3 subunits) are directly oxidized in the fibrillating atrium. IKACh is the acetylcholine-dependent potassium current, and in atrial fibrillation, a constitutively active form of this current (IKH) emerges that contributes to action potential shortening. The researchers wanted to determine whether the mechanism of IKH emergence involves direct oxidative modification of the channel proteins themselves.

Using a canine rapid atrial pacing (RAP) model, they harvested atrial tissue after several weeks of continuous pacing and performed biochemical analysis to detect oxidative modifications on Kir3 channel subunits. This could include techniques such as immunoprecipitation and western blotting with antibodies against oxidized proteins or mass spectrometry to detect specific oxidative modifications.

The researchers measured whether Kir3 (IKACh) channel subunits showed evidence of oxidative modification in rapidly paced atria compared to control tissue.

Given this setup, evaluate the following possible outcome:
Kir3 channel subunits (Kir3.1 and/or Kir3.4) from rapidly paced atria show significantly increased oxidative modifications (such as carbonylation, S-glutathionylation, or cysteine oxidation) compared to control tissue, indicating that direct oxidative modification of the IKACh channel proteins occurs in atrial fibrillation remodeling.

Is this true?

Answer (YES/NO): NO